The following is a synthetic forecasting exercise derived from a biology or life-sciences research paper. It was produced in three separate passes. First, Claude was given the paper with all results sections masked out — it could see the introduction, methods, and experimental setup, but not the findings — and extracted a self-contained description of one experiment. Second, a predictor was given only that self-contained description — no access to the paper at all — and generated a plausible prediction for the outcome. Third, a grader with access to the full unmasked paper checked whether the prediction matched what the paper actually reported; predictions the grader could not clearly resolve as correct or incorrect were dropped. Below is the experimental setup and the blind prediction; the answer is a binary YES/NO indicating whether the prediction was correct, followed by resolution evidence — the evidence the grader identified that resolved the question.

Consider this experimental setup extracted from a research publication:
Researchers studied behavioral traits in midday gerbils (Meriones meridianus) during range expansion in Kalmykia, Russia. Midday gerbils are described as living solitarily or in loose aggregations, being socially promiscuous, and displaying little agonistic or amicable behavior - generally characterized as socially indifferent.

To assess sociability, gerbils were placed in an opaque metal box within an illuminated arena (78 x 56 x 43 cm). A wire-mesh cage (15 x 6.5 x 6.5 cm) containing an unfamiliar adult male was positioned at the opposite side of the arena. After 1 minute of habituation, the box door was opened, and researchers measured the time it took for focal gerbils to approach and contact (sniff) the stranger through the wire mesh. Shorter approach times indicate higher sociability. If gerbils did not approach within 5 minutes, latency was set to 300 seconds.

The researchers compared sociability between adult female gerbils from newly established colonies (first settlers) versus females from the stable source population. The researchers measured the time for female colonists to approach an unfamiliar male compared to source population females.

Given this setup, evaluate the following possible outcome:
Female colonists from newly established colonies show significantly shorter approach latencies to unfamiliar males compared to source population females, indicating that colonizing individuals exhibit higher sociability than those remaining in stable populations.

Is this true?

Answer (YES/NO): NO